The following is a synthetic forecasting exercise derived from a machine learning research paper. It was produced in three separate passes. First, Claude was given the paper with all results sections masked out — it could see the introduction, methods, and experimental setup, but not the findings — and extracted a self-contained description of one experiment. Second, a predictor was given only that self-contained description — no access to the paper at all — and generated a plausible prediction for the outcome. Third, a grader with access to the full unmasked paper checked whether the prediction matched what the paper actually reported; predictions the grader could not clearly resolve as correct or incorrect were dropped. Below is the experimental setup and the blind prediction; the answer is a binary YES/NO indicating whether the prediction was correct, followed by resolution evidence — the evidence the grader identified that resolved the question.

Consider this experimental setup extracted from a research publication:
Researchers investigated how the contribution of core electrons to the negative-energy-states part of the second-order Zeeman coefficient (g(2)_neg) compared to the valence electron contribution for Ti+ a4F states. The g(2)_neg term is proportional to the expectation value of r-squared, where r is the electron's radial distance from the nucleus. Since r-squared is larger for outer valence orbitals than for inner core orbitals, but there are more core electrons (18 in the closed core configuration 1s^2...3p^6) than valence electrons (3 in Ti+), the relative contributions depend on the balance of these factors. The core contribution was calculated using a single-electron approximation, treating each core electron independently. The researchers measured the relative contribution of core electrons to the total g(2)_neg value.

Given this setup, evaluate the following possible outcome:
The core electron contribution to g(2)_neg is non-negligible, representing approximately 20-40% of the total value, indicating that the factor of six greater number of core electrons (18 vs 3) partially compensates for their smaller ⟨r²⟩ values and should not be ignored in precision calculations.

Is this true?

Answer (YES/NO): YES